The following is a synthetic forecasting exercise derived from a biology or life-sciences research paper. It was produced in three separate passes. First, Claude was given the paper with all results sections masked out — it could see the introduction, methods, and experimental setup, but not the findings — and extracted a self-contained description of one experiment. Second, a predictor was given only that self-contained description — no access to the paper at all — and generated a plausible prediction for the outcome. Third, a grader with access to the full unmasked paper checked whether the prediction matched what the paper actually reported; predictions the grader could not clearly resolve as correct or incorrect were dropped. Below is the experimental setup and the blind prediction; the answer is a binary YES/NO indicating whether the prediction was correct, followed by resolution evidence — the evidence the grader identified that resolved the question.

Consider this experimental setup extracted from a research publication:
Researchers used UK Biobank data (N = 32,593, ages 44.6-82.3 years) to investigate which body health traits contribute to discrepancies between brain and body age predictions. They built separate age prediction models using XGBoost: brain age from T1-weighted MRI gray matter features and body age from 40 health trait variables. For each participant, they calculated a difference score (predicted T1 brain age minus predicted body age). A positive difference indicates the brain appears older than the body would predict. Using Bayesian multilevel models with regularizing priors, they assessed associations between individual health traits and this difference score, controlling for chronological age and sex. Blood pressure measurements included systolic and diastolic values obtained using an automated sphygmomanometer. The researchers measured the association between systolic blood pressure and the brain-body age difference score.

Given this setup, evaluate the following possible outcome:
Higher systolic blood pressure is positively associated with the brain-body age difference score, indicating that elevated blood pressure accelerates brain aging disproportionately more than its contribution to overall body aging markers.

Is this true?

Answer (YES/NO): NO